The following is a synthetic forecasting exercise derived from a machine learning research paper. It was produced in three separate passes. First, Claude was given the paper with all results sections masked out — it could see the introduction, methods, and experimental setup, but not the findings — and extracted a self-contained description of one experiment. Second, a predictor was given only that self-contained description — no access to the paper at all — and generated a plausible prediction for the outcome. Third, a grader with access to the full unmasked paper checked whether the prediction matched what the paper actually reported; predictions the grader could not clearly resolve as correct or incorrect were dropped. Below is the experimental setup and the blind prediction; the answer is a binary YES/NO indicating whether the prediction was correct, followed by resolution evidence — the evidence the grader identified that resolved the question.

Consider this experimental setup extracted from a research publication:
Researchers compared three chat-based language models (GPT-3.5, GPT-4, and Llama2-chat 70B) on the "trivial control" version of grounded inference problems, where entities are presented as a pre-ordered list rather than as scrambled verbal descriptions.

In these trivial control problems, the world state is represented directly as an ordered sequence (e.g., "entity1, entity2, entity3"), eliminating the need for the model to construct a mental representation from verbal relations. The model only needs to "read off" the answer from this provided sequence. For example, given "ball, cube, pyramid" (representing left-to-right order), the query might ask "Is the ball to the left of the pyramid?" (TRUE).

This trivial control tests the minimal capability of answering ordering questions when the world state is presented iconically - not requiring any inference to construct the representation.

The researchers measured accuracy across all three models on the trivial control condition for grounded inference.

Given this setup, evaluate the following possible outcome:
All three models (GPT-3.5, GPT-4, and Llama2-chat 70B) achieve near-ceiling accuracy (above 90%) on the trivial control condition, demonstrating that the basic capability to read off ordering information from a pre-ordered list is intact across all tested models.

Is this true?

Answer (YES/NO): NO